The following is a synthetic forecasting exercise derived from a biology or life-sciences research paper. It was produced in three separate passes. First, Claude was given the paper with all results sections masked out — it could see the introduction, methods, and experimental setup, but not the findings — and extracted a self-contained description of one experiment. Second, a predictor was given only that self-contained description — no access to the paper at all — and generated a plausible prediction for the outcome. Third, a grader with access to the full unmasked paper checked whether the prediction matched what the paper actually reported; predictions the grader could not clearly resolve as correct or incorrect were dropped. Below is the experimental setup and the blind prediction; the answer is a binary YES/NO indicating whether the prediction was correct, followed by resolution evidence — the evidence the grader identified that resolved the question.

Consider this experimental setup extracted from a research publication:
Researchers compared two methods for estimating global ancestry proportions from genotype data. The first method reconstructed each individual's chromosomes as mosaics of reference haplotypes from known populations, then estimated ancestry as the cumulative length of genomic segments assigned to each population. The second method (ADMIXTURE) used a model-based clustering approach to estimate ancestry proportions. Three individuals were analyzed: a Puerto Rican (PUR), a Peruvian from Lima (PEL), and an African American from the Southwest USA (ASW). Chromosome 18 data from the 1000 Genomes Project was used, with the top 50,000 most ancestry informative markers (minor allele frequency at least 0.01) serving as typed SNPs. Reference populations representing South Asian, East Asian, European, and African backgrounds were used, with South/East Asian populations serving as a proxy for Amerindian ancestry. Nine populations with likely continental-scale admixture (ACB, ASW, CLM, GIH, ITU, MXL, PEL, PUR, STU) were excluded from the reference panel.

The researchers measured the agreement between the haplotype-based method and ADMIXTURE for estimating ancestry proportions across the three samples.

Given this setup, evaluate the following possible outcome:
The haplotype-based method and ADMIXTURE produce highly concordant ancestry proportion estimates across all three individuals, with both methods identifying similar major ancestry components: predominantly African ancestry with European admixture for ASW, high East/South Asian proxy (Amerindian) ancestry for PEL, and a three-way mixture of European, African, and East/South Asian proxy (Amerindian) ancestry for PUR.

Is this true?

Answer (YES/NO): NO